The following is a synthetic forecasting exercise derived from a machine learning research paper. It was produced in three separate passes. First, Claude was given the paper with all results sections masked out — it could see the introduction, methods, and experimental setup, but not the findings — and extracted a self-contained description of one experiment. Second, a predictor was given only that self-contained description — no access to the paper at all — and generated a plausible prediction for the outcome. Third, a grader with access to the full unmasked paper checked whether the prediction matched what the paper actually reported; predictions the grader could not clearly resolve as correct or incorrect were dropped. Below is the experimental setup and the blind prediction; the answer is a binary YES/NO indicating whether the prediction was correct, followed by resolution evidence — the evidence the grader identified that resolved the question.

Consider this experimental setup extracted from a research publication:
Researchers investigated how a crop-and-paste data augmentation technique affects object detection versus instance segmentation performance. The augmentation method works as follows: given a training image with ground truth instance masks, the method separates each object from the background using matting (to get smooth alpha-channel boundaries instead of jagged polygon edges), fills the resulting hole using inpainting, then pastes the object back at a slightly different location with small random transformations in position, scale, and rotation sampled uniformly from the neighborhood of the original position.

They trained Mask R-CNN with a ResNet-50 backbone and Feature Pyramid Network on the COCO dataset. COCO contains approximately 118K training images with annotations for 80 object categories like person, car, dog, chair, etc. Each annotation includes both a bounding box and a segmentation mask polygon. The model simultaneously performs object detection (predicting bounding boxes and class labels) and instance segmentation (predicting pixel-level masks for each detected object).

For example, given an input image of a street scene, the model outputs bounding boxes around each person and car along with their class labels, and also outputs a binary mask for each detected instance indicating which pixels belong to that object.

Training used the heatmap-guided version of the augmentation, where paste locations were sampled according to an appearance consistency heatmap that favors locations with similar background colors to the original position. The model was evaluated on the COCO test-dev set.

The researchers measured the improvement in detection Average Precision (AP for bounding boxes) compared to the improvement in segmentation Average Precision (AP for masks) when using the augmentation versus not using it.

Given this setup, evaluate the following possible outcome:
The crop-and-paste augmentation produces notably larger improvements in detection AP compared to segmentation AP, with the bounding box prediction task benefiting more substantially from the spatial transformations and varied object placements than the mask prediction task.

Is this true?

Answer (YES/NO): NO